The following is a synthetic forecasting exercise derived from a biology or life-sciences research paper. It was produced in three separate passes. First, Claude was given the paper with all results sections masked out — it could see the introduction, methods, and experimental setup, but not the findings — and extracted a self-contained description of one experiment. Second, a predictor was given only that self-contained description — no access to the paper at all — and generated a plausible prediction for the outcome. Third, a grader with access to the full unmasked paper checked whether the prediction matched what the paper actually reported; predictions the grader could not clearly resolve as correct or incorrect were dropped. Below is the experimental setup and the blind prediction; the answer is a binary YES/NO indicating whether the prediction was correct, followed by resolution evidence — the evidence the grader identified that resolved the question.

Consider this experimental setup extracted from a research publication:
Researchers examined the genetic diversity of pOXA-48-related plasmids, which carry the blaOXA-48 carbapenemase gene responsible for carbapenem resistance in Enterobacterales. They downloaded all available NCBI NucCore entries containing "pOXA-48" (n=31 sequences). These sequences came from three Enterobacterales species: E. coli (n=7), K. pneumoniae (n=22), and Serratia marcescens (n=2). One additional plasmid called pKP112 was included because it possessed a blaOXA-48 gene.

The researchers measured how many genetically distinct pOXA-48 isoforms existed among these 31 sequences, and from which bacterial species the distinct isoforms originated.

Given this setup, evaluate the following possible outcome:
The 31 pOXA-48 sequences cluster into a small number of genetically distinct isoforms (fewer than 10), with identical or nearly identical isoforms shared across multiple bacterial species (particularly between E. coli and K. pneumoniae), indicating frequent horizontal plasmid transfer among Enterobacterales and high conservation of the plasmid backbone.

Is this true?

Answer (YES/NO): NO